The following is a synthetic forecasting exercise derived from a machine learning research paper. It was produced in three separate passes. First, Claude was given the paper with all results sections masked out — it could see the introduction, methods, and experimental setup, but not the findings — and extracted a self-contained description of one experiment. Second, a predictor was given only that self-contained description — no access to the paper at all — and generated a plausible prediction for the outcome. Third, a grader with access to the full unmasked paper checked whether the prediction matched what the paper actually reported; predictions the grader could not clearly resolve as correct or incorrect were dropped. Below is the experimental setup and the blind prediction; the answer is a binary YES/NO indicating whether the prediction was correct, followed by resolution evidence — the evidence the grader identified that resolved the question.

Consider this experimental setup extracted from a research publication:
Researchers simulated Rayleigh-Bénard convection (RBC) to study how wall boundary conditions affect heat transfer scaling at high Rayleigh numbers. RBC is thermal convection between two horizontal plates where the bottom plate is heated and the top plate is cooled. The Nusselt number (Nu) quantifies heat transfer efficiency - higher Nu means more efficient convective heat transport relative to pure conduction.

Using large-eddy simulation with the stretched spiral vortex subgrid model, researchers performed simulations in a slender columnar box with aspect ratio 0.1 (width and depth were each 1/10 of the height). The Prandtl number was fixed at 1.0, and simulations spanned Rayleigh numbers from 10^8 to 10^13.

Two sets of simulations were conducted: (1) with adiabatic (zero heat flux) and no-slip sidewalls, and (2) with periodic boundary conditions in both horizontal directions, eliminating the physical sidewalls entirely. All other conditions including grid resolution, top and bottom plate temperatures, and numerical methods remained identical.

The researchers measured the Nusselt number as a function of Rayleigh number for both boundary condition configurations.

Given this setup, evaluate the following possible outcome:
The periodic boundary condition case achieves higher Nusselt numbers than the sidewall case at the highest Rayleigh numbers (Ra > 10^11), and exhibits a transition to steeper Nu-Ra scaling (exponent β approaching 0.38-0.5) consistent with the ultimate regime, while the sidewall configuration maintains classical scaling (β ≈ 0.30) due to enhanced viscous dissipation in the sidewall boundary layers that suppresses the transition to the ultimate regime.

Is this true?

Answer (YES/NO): NO